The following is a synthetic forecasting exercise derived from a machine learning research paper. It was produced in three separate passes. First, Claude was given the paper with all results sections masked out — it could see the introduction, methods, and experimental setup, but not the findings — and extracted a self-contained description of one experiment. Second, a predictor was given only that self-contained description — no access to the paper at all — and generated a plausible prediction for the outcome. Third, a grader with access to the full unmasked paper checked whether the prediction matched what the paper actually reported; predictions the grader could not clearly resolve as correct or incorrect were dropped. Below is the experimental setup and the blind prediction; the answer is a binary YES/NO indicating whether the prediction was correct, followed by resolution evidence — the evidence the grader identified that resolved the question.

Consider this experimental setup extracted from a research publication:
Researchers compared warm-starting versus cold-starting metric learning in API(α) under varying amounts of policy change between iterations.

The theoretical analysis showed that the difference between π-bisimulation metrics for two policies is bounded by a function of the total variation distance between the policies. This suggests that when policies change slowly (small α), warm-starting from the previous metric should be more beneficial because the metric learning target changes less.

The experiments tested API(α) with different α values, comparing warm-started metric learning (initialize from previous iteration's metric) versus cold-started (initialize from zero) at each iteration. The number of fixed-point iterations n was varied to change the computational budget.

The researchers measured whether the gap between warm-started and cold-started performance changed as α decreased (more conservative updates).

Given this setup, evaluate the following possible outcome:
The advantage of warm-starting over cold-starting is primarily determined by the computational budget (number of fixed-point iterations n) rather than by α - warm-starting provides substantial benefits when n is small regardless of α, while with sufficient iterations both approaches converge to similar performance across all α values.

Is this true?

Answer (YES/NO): NO